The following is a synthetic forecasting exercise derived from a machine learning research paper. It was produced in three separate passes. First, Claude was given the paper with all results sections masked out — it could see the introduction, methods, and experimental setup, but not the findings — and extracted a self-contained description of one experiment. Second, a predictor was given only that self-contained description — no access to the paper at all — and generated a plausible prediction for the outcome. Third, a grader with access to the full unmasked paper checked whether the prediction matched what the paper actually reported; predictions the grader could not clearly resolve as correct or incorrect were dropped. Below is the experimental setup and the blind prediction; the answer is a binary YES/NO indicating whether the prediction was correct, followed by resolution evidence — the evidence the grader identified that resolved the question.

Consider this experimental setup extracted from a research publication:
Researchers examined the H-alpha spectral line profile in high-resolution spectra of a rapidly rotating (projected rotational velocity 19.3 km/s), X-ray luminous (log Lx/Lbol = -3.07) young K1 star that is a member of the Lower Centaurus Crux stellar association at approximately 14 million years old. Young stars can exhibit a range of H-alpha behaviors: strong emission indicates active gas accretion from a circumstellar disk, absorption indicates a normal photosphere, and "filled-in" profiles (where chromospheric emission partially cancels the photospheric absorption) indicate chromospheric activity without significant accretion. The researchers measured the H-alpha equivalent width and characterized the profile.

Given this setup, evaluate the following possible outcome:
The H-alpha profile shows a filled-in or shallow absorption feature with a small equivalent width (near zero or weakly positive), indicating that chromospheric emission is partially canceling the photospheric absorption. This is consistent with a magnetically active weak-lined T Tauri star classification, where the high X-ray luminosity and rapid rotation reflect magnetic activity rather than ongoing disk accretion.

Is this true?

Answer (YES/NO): YES